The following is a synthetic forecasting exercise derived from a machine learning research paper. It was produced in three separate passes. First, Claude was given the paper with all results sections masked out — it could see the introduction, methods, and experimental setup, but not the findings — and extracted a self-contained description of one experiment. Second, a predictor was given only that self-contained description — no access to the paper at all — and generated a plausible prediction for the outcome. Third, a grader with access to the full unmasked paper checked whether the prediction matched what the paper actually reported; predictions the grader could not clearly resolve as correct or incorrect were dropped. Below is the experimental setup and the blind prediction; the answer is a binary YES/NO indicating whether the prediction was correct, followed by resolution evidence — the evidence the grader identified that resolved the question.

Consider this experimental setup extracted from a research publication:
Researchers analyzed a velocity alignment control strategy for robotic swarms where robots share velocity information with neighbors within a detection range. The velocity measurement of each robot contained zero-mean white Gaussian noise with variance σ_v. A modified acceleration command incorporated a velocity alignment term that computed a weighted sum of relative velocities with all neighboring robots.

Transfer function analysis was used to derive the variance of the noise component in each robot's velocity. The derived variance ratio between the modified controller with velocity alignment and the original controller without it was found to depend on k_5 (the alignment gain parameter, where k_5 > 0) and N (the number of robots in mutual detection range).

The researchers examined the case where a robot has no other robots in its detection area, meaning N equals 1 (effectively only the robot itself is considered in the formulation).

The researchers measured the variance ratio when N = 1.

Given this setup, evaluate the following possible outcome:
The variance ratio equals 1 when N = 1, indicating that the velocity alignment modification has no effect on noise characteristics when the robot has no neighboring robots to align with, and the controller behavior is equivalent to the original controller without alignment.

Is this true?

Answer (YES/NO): YES